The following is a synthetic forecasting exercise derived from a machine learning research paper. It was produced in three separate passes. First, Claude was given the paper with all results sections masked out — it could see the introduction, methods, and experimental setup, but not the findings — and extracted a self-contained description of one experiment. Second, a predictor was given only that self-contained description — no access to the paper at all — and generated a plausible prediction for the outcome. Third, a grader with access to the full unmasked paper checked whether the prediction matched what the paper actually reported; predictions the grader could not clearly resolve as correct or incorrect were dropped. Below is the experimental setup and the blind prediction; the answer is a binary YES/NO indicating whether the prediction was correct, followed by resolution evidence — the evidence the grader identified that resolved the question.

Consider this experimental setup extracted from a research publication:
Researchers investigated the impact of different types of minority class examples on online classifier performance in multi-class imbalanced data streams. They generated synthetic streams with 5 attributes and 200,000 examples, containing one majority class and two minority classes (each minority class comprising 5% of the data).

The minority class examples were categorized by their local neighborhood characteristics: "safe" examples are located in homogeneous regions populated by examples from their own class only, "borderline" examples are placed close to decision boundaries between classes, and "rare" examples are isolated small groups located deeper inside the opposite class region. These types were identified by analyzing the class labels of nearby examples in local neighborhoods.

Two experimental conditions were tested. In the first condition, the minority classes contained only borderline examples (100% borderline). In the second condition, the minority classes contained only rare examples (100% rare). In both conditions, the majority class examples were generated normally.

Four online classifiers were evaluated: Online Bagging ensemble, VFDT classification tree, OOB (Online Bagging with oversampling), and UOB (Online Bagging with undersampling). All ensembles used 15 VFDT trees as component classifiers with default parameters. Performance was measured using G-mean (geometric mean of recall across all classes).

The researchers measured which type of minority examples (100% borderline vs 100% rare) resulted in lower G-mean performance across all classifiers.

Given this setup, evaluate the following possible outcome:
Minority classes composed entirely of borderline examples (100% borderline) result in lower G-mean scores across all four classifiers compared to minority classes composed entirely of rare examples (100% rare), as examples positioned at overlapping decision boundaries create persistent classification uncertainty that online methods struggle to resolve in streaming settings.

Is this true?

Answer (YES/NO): NO